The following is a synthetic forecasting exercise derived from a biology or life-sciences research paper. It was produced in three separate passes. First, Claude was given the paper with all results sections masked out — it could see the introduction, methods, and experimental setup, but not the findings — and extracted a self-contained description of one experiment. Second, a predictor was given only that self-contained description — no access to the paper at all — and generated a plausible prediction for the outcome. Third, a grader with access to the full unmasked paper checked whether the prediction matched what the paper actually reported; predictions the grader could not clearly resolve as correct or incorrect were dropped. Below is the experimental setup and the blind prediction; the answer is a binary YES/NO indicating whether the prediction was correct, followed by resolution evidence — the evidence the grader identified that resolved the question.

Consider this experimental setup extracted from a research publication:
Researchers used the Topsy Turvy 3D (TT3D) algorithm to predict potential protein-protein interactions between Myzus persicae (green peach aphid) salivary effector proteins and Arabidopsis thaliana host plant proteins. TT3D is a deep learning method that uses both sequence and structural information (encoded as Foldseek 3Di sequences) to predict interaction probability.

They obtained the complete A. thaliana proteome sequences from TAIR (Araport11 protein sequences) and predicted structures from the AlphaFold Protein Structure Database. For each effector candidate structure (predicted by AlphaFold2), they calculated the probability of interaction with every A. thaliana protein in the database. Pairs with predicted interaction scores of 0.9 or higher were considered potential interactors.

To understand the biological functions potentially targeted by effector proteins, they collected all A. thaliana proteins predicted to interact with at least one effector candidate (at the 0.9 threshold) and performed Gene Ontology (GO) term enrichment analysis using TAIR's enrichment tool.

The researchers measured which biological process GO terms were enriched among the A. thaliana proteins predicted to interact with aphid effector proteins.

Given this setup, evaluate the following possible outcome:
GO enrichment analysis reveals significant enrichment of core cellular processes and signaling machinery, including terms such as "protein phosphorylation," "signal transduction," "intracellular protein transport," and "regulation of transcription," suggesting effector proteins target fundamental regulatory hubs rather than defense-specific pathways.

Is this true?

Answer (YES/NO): NO